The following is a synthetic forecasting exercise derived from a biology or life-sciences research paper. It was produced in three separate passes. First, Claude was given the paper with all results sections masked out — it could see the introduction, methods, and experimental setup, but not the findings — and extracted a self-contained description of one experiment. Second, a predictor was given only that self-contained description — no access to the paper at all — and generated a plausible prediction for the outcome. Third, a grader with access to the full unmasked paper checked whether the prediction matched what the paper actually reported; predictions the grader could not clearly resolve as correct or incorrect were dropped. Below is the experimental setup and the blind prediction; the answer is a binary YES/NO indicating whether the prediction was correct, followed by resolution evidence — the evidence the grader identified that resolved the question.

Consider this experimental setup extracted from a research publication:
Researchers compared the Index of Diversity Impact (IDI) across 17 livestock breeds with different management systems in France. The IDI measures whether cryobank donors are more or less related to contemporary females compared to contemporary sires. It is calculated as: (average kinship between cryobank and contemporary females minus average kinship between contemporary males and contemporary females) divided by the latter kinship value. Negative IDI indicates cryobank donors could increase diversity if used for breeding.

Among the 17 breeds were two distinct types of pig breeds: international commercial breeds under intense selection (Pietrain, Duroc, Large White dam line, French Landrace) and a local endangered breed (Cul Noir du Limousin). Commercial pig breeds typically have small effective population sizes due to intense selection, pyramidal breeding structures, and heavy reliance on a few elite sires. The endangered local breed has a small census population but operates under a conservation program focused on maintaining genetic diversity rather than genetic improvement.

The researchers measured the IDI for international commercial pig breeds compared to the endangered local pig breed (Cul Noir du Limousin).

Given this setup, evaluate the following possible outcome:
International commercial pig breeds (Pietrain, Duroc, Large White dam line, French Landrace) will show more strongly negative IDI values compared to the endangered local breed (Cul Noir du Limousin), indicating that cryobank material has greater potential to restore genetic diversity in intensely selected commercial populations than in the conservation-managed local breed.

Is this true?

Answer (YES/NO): NO